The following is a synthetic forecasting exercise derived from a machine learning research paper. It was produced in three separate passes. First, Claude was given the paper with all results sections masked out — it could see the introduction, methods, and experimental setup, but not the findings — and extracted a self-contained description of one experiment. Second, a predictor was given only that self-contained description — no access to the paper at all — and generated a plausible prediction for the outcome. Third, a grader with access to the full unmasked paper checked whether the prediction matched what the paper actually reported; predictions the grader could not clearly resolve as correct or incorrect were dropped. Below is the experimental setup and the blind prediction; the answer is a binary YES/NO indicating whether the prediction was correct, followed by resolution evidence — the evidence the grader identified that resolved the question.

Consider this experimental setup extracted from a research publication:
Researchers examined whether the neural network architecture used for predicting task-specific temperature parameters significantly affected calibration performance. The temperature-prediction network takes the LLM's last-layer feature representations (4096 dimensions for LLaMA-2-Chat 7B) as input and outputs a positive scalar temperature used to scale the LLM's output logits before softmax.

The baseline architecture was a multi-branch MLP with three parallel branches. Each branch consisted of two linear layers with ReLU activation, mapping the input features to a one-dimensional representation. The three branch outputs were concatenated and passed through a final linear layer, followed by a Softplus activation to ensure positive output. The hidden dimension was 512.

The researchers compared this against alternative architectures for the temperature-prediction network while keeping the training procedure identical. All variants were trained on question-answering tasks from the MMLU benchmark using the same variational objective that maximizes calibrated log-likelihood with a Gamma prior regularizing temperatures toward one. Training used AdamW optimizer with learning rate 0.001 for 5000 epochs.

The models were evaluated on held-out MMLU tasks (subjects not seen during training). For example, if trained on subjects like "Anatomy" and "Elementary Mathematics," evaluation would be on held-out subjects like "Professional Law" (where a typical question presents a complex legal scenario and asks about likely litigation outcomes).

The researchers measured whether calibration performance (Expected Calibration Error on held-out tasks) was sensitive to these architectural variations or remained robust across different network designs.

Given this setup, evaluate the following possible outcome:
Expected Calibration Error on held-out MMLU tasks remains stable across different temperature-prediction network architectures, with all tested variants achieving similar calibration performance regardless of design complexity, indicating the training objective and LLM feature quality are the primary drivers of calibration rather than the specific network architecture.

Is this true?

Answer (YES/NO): NO